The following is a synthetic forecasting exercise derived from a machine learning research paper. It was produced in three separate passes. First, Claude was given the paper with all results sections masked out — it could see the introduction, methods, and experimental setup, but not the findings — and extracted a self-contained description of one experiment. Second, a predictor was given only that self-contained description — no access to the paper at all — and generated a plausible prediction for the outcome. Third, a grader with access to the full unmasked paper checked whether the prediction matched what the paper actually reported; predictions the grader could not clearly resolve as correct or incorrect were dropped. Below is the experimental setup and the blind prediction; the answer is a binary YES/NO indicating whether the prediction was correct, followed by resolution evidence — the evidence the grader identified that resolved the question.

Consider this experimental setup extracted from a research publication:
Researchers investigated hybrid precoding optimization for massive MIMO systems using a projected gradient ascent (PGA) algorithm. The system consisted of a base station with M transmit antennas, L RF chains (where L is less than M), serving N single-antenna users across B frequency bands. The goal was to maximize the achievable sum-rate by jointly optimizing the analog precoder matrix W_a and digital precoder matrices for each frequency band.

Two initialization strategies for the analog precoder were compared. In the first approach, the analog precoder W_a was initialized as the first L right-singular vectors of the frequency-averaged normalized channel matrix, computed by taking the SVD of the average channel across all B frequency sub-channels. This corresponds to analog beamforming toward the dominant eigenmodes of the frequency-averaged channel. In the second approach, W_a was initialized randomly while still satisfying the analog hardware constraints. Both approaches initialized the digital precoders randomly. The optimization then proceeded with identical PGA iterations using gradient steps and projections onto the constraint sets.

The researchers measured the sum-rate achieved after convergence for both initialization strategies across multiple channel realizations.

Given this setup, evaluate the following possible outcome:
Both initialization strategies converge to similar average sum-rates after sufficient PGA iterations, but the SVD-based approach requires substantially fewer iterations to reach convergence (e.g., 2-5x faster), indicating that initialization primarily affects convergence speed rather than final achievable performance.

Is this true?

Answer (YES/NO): NO